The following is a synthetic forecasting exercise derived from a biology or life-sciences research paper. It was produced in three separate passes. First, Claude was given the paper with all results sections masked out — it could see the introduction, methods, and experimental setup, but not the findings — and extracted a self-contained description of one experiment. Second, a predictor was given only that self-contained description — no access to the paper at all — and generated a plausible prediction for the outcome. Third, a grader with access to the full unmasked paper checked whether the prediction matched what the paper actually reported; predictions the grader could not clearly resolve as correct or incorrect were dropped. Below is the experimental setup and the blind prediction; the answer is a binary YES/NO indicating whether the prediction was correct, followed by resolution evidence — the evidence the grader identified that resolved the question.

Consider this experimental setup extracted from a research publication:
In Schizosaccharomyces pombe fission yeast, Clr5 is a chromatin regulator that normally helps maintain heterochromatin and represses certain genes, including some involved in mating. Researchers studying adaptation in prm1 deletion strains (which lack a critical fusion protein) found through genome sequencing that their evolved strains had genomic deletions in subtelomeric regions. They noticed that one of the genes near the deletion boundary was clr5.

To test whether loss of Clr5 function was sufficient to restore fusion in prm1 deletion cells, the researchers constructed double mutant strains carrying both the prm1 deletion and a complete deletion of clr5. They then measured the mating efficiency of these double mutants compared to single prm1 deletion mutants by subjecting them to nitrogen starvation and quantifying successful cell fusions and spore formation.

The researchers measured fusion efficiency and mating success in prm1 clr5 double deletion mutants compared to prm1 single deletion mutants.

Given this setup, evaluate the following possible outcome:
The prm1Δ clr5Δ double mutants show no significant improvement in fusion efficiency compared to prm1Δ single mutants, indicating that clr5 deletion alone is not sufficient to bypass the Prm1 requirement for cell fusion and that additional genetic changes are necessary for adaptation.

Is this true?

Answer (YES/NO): NO